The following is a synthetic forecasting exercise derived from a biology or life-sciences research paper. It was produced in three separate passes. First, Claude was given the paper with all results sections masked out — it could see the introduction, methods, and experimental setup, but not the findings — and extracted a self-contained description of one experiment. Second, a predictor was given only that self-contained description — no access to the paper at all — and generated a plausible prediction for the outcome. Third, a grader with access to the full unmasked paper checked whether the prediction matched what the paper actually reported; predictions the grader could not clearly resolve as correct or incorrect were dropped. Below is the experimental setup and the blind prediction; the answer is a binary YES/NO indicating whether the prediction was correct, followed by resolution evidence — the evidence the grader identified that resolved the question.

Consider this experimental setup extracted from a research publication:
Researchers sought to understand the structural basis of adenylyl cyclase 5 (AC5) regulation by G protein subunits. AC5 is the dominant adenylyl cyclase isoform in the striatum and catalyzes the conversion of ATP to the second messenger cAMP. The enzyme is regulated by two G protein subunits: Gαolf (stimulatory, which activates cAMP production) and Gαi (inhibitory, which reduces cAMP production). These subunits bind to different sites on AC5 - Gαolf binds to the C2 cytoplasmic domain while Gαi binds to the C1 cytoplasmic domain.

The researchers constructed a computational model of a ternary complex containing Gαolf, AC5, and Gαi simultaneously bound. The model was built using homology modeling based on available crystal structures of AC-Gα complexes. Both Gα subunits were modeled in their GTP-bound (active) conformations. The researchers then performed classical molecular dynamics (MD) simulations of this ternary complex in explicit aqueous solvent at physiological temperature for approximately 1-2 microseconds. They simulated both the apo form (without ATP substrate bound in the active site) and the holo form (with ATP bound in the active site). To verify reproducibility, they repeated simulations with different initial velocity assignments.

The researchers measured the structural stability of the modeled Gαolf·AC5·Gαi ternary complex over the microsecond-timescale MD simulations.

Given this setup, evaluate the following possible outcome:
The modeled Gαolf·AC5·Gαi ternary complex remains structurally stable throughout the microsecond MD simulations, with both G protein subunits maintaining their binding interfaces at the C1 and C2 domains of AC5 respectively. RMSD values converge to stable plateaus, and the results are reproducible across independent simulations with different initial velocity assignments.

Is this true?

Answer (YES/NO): YES